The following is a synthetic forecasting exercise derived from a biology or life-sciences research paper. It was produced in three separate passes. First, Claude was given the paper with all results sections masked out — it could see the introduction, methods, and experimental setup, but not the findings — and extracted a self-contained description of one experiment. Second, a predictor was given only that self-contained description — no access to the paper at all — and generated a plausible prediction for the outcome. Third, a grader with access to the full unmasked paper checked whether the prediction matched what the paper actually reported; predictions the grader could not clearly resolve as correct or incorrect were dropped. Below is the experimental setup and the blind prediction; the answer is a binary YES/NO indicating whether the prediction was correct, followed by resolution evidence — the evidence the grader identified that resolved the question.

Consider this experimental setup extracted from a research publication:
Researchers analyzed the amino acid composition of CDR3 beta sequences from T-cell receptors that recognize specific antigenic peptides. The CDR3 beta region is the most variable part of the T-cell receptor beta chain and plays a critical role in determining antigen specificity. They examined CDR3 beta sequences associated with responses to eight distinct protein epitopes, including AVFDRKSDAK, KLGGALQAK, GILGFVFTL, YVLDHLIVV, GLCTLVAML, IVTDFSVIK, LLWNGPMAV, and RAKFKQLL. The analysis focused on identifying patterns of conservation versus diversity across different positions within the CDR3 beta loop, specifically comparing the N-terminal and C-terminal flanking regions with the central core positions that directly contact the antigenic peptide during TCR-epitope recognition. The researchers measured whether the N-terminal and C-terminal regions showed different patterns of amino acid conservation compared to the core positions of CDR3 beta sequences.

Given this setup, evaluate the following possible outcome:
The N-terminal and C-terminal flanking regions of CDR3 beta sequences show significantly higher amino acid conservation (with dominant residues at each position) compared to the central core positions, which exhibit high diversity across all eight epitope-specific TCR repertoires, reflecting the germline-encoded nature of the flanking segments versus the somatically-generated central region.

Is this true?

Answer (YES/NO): NO